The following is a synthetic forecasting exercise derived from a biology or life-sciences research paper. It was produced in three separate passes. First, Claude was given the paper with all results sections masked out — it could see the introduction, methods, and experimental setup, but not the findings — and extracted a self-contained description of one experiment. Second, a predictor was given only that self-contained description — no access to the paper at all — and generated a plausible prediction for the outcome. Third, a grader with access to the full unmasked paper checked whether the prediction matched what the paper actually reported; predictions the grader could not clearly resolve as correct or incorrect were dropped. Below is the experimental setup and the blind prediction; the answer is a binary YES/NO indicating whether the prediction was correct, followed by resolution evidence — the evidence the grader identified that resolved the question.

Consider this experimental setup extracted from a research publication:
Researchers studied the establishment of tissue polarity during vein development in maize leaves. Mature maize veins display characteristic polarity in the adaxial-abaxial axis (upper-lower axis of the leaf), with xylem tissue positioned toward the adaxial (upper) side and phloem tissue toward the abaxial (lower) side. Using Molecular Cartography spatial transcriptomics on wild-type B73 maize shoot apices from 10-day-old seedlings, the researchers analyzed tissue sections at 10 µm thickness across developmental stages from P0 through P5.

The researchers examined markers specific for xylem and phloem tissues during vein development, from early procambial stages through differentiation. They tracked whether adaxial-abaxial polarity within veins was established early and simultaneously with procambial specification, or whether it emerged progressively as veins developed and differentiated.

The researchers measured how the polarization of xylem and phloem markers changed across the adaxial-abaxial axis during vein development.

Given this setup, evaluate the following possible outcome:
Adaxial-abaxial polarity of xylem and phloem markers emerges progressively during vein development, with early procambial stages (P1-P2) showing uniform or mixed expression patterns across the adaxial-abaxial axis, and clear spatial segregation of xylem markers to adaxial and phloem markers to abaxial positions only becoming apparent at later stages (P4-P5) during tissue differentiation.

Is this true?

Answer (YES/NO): YES